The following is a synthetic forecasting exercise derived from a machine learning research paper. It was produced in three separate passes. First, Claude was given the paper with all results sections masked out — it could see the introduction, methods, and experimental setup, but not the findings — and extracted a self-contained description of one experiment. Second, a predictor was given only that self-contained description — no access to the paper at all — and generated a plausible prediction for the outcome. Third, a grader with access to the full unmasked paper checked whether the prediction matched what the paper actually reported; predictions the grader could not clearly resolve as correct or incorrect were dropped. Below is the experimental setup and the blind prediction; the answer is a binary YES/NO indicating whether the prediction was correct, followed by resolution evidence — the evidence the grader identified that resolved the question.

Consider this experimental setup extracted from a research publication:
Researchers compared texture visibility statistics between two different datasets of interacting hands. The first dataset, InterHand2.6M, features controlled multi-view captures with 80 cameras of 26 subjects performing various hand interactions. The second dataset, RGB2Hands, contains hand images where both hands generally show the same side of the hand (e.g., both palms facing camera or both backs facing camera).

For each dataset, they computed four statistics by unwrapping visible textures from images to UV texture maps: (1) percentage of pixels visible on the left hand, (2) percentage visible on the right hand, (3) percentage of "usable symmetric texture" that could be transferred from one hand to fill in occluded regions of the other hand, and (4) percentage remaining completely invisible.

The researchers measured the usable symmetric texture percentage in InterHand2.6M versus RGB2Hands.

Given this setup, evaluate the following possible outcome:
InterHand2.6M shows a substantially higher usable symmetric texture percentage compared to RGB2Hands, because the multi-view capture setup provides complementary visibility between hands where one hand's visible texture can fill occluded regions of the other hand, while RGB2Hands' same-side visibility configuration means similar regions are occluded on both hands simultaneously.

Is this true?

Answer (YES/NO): YES